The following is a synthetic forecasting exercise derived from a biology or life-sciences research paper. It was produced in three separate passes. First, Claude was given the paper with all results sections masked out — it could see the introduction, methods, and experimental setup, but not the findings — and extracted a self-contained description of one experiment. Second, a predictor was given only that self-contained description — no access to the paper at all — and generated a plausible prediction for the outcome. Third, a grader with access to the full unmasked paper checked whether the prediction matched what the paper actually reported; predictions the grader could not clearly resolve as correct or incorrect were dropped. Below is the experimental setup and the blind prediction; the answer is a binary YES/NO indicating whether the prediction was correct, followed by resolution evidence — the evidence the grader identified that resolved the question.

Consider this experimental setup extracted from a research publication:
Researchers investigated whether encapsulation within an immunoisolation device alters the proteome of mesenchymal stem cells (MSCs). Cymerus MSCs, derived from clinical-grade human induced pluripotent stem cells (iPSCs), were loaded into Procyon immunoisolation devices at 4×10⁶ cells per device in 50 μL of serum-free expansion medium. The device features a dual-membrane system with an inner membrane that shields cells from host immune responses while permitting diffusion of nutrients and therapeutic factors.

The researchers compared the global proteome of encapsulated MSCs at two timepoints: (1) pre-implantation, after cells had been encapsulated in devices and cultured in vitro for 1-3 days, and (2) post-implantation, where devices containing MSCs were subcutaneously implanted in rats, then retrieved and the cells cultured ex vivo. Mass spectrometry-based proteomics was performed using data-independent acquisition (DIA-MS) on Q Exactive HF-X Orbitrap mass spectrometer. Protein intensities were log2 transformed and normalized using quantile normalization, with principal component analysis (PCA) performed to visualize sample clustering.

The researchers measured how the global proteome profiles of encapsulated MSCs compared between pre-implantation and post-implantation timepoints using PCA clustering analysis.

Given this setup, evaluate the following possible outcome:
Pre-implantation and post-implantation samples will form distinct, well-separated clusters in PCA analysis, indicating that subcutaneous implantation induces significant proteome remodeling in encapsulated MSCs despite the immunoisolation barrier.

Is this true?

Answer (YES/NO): YES